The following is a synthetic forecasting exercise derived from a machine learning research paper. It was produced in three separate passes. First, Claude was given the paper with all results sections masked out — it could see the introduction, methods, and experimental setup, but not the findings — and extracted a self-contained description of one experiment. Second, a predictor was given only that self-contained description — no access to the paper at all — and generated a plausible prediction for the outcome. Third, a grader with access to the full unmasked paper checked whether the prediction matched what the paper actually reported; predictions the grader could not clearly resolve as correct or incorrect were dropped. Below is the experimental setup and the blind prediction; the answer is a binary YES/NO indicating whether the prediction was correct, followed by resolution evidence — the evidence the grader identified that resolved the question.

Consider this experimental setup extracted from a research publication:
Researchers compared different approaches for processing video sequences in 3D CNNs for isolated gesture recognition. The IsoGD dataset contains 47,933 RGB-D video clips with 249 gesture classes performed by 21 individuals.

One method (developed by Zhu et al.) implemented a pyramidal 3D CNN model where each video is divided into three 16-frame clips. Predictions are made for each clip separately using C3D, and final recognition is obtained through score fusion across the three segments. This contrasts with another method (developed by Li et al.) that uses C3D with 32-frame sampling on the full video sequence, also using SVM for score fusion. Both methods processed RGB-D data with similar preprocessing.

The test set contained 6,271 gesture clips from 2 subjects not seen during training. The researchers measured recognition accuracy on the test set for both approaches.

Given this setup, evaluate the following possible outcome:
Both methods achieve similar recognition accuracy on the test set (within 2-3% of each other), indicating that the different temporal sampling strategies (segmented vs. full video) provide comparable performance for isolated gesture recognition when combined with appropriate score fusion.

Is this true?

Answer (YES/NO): NO